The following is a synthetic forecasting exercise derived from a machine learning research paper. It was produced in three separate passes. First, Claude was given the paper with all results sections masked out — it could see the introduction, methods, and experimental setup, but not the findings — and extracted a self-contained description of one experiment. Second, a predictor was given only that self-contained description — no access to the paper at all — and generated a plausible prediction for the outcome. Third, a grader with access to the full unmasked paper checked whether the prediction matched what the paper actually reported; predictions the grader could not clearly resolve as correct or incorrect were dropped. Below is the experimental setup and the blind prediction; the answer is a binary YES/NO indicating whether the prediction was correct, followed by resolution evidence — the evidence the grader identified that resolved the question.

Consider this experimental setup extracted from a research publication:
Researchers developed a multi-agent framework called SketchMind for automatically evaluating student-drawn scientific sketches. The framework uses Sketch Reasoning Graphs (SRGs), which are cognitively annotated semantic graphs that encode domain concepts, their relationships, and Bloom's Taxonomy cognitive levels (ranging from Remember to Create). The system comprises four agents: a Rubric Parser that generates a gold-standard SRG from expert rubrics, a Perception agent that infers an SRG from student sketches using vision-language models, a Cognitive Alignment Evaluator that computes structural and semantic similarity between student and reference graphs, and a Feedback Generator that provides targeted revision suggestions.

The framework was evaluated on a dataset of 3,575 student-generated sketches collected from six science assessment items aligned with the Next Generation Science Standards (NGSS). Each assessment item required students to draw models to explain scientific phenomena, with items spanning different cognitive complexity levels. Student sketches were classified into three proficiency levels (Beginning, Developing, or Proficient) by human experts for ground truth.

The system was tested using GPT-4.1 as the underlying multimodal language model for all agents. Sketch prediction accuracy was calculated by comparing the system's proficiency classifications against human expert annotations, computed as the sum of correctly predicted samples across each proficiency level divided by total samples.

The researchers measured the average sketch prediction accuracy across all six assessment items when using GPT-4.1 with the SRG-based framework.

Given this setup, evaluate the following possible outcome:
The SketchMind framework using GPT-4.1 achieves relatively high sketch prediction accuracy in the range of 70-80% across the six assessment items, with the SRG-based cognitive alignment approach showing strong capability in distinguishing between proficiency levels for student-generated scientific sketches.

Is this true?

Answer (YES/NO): NO